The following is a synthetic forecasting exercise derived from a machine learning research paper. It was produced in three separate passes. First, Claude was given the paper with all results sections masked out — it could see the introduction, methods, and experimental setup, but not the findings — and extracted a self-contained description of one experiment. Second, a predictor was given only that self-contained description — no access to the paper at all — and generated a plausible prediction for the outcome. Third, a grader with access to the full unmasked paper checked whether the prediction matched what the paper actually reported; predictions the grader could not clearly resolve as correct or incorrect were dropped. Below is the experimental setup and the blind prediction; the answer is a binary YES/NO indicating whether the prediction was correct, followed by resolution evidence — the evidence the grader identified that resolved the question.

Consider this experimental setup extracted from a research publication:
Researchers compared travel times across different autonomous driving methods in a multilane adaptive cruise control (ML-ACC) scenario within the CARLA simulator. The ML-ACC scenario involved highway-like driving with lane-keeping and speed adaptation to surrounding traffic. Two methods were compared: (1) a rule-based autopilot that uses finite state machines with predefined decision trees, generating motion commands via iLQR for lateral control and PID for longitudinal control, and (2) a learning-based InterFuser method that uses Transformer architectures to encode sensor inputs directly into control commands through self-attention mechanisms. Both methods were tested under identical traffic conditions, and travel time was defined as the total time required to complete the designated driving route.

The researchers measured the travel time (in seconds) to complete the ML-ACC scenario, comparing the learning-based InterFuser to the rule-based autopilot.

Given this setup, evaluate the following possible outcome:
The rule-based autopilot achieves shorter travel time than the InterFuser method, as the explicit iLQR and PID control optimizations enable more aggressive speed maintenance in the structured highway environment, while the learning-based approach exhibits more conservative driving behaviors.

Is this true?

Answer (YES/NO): YES